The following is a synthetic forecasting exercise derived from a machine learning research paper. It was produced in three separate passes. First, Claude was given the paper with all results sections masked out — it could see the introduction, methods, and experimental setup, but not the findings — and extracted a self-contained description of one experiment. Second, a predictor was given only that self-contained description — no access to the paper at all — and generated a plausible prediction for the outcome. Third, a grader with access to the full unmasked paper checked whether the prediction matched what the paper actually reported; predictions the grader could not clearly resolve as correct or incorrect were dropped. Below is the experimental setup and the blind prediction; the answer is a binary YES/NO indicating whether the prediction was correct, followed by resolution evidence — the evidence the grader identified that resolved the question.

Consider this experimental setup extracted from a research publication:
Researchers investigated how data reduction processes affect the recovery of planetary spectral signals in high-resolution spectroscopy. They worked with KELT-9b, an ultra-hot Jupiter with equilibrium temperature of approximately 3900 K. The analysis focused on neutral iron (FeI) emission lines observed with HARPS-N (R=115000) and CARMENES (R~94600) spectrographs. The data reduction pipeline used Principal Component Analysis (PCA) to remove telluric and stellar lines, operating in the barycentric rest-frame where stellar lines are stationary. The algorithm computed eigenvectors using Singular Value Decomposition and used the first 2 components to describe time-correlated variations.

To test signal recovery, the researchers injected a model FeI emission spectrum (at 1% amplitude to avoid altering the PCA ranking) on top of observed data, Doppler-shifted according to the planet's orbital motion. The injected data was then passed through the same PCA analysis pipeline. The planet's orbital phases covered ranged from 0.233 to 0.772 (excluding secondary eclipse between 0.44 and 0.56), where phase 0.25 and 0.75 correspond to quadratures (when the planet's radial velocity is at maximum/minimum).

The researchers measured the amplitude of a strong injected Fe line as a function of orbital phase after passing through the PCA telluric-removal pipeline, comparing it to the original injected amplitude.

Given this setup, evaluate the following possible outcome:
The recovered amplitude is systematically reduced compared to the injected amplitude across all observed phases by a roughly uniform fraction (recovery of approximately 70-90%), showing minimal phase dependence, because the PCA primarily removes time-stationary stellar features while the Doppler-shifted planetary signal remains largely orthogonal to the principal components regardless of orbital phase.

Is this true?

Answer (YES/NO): NO